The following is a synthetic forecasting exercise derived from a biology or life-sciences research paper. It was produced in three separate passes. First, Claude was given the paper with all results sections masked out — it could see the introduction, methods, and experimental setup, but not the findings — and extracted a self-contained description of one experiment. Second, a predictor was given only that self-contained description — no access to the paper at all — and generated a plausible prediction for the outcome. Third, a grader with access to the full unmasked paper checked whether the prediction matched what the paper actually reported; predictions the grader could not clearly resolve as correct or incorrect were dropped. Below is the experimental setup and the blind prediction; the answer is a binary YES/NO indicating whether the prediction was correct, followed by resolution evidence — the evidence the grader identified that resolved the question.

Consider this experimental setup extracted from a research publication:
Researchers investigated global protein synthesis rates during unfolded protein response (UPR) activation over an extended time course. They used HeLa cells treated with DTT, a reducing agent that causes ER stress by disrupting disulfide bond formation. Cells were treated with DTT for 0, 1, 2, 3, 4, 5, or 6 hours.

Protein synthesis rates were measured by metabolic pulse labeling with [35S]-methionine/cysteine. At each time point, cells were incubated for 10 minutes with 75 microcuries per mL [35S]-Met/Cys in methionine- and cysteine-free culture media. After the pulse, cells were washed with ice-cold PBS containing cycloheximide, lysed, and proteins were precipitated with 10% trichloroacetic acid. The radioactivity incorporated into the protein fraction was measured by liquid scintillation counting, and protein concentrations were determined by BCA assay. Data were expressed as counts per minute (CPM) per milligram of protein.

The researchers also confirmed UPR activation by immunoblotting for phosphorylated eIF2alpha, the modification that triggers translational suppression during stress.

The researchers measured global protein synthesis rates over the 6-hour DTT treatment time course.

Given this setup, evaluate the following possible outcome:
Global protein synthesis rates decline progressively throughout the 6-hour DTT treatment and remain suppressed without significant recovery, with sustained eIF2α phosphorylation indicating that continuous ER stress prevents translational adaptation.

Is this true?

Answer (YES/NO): NO